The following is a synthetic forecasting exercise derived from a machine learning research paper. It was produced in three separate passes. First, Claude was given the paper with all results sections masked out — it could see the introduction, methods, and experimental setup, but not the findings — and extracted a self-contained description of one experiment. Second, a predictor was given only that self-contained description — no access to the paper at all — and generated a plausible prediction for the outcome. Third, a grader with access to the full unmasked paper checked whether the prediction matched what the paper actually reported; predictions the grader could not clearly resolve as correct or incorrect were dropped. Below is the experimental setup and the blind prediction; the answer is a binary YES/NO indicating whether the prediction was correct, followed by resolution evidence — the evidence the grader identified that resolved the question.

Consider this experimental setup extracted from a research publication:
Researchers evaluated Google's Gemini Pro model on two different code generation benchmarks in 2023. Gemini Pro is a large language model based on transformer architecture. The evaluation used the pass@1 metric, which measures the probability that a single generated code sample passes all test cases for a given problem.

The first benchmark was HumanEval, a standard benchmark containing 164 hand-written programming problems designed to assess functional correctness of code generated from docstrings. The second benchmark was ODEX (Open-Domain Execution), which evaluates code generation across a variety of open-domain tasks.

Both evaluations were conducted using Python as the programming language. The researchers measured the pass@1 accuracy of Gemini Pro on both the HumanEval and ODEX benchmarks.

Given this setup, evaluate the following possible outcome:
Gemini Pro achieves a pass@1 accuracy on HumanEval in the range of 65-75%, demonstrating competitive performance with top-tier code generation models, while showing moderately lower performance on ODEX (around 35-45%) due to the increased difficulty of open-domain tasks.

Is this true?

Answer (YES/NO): NO